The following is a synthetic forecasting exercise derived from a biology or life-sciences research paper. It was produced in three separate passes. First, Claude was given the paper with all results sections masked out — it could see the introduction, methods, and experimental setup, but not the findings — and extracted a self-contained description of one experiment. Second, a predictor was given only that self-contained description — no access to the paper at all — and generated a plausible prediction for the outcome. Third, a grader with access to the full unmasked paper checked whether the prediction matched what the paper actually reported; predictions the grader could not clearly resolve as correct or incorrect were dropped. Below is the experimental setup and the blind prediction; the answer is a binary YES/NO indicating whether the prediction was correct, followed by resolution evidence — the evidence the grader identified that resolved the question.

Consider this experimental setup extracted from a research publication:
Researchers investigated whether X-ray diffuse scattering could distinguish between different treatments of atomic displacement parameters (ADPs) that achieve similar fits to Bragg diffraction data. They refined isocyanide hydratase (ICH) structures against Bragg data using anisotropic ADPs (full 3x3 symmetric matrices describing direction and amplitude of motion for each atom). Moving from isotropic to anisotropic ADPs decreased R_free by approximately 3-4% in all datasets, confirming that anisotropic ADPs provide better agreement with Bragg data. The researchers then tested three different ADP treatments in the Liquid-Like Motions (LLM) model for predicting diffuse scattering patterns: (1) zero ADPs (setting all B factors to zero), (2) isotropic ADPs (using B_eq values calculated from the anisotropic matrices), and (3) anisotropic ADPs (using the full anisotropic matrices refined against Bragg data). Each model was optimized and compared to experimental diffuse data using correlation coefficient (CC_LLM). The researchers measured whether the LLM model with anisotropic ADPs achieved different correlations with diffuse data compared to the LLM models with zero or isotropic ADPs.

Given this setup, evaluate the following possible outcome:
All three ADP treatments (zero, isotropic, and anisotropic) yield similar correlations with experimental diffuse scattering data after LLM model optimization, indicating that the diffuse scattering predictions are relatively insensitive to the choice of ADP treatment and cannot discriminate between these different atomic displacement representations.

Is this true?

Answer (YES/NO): NO